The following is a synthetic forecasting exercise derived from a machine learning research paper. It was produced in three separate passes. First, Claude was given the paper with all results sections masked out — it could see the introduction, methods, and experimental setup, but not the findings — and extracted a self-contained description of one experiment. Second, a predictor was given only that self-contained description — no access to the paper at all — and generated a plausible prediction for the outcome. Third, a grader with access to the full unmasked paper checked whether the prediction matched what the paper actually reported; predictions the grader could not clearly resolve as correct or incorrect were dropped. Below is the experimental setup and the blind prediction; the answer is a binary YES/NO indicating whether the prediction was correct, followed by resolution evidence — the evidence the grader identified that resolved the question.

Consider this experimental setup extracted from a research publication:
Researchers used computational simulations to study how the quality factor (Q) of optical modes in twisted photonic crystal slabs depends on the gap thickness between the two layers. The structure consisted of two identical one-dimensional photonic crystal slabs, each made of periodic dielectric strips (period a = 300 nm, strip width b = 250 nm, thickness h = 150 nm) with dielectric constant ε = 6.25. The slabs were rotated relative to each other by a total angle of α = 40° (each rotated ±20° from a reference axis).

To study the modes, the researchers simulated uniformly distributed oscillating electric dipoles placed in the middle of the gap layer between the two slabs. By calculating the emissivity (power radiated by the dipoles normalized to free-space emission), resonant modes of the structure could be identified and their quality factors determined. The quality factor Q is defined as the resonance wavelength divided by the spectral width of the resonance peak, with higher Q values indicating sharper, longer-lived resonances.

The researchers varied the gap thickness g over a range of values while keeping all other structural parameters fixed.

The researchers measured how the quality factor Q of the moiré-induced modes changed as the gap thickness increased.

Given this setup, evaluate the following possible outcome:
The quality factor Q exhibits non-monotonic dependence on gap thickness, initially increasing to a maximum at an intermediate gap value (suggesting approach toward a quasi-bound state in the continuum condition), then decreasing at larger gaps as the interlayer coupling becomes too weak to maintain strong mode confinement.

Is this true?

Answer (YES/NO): NO